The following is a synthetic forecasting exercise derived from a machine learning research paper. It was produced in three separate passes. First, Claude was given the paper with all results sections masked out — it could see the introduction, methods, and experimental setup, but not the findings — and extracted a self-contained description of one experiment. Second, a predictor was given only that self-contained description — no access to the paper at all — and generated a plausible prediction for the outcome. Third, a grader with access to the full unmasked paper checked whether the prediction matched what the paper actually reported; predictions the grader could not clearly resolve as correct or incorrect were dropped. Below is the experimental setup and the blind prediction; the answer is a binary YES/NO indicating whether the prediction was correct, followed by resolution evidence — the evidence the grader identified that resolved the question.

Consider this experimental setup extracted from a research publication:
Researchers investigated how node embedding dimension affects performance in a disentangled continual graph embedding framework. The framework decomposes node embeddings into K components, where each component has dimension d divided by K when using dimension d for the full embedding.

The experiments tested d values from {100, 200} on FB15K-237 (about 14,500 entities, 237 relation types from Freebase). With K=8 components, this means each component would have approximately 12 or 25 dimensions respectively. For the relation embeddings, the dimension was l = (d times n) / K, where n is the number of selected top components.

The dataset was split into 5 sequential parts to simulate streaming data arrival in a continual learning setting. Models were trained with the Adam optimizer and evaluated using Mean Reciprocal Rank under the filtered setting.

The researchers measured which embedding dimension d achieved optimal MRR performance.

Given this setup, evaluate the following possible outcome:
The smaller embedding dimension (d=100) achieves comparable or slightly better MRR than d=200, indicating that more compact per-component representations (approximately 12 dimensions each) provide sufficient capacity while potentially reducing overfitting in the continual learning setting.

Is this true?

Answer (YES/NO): NO